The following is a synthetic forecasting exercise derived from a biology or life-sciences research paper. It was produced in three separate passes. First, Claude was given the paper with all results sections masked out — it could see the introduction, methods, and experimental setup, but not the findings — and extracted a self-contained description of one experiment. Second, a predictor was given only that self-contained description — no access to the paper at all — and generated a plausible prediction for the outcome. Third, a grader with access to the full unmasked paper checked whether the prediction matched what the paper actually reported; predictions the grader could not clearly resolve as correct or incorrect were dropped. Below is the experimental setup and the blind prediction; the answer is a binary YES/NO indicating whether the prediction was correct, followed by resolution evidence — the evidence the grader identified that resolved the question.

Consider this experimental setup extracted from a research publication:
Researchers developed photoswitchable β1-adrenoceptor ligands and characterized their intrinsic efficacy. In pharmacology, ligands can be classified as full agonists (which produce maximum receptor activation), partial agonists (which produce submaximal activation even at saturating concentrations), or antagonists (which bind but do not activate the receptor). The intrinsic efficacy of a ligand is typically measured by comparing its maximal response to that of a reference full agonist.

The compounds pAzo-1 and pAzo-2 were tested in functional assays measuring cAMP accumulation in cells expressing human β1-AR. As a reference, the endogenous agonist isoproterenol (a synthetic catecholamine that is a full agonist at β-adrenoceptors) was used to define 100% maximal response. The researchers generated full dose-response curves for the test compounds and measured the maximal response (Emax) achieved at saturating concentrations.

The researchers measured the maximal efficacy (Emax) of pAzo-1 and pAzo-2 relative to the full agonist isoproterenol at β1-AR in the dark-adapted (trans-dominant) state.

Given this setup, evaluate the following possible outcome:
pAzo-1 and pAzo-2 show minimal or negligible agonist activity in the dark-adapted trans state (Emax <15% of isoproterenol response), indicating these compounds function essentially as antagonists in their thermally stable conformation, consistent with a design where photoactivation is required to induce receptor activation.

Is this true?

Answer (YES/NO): NO